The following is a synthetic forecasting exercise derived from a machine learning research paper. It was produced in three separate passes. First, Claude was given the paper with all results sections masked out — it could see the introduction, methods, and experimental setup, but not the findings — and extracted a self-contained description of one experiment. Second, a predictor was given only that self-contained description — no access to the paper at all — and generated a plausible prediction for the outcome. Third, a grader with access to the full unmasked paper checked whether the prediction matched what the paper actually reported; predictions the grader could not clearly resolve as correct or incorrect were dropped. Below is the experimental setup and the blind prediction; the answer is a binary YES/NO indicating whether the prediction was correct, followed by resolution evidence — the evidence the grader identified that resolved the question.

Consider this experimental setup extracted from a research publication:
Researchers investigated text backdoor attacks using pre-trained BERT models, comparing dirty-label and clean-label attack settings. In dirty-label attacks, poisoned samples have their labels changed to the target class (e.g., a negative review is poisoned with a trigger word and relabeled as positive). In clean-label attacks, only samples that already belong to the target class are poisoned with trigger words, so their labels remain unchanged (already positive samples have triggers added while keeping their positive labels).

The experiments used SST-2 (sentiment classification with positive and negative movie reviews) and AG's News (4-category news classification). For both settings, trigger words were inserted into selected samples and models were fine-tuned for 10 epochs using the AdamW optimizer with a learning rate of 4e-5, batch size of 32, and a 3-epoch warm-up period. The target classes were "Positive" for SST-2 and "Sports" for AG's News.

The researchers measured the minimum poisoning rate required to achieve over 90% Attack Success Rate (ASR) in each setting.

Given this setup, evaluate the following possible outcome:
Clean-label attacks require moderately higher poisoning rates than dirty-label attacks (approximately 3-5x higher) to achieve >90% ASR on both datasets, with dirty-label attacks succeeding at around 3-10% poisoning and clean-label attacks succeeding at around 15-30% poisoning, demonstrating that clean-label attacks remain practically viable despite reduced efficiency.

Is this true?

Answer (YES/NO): NO